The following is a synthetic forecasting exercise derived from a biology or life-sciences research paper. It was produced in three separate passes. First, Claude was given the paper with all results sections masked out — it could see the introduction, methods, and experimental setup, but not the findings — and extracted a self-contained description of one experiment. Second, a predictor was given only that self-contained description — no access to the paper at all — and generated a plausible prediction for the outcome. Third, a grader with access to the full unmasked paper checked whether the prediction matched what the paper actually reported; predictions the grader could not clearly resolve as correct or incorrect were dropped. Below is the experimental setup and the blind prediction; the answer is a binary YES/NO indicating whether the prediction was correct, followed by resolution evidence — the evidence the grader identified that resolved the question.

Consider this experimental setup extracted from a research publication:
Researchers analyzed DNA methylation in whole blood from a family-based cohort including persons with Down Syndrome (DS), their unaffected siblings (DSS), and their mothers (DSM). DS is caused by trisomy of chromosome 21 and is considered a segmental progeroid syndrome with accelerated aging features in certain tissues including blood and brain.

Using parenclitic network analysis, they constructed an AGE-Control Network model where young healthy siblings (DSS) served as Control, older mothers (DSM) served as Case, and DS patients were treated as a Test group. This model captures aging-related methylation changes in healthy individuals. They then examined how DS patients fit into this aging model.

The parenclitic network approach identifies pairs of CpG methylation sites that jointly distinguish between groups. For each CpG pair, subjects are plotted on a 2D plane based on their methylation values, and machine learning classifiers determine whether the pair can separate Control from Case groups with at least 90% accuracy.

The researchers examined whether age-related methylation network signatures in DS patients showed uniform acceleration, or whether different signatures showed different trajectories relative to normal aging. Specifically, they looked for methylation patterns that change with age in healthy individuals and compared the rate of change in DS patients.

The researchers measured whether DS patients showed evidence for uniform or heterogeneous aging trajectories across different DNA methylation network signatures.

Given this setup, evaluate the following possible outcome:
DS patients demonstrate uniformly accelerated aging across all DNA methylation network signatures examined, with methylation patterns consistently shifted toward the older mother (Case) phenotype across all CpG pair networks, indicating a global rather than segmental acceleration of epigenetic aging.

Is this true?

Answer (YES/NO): NO